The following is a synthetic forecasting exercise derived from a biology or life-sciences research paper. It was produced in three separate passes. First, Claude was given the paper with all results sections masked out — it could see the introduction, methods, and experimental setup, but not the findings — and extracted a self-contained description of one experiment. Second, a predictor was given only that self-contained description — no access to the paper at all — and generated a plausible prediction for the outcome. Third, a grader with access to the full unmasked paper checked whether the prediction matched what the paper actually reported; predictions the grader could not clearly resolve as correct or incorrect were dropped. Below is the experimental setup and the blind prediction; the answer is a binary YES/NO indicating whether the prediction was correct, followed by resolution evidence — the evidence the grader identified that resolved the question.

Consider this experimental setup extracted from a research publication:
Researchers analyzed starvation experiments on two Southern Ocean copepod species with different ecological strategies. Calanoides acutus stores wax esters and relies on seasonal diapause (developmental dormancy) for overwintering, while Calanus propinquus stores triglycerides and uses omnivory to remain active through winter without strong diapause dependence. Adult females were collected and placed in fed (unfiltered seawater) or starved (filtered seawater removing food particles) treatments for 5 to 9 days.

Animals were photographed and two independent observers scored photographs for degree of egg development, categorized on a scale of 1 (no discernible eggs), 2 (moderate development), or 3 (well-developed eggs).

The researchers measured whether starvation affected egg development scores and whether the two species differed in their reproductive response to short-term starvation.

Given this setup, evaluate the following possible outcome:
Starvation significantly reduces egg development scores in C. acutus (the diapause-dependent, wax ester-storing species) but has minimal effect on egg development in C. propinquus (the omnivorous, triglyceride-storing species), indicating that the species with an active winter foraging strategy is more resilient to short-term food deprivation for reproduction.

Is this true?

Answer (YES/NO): NO